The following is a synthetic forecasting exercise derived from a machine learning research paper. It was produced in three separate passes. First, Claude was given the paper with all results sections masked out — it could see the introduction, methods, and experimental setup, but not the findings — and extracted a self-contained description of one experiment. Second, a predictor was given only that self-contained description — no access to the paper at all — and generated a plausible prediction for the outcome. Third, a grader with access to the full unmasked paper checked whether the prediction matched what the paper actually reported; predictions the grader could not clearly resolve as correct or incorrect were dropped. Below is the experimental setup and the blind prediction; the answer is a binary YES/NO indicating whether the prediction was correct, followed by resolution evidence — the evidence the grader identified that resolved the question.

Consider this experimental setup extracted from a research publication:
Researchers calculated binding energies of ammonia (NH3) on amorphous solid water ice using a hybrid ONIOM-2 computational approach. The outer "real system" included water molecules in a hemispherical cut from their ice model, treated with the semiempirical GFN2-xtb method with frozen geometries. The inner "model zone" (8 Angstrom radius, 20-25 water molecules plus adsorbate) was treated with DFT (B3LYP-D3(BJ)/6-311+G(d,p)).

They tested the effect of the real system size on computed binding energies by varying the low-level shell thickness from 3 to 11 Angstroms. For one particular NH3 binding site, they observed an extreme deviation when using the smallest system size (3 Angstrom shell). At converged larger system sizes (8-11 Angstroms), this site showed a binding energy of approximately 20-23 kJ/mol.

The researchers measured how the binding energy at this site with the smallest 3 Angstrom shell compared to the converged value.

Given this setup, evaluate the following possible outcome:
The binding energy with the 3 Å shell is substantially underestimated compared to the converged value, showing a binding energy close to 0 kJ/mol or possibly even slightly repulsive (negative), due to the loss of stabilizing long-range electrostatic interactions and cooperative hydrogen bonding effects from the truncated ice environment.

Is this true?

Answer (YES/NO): NO